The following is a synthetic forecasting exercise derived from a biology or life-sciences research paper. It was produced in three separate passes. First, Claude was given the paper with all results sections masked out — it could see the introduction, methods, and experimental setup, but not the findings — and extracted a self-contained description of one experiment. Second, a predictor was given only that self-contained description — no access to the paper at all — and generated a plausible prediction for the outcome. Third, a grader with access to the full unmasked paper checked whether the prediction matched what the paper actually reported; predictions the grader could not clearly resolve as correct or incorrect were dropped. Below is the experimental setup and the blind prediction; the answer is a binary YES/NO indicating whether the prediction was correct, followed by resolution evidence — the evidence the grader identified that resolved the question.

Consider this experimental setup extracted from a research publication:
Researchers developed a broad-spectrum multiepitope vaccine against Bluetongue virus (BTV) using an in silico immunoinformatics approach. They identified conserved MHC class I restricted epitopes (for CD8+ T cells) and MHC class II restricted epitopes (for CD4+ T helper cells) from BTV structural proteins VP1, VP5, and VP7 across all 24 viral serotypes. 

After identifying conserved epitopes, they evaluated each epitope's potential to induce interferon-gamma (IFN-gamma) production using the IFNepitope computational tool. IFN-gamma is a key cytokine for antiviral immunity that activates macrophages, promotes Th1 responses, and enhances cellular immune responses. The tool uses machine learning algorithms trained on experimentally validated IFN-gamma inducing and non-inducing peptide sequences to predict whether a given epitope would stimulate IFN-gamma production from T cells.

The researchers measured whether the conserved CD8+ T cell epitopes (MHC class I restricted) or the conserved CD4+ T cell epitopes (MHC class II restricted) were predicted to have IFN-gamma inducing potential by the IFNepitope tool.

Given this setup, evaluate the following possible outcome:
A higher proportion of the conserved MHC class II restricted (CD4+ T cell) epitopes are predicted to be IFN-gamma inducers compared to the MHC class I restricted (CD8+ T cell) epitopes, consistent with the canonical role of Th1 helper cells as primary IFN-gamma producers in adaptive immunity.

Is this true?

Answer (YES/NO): YES